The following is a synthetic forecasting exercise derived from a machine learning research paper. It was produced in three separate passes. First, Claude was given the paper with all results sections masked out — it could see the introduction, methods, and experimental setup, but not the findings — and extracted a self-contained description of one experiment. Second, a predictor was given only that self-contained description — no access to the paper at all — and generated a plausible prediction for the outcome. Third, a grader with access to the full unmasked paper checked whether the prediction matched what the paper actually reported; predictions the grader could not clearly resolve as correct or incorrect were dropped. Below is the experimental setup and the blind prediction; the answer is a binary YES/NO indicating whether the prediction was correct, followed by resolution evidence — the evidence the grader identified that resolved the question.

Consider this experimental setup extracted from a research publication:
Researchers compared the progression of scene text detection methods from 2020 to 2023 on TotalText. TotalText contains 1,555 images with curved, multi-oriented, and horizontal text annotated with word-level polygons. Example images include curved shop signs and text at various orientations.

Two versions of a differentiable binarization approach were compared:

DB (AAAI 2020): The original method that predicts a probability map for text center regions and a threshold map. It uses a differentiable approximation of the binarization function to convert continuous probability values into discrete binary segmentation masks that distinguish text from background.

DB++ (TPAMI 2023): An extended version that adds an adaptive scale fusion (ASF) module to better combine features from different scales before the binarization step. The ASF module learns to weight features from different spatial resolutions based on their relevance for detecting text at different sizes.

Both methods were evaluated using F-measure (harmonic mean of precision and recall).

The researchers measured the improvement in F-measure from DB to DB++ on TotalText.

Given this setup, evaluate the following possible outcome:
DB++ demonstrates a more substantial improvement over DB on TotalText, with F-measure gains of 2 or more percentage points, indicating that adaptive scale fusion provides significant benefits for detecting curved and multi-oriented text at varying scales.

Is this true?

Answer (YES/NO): NO